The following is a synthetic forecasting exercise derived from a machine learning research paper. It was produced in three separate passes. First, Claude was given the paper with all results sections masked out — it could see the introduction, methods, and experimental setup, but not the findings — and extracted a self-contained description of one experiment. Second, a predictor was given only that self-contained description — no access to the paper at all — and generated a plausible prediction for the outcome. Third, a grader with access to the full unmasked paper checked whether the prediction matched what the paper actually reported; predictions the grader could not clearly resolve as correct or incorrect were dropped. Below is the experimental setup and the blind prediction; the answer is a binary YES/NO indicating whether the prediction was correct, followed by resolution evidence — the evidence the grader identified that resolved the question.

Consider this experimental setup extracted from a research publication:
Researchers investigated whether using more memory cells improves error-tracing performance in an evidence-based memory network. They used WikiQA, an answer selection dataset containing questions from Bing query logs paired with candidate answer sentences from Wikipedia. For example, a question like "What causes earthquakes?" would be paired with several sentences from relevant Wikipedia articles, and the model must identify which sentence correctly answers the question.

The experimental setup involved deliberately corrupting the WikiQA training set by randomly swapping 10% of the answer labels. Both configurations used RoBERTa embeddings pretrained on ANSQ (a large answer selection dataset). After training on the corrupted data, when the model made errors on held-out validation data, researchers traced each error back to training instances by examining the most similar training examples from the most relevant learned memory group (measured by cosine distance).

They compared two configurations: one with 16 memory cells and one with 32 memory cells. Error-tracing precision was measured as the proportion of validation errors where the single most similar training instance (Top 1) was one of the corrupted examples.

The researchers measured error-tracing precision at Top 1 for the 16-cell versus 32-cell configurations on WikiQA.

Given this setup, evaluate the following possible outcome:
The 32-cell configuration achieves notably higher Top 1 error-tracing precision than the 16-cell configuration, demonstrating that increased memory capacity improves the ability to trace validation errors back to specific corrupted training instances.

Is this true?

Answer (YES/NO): NO